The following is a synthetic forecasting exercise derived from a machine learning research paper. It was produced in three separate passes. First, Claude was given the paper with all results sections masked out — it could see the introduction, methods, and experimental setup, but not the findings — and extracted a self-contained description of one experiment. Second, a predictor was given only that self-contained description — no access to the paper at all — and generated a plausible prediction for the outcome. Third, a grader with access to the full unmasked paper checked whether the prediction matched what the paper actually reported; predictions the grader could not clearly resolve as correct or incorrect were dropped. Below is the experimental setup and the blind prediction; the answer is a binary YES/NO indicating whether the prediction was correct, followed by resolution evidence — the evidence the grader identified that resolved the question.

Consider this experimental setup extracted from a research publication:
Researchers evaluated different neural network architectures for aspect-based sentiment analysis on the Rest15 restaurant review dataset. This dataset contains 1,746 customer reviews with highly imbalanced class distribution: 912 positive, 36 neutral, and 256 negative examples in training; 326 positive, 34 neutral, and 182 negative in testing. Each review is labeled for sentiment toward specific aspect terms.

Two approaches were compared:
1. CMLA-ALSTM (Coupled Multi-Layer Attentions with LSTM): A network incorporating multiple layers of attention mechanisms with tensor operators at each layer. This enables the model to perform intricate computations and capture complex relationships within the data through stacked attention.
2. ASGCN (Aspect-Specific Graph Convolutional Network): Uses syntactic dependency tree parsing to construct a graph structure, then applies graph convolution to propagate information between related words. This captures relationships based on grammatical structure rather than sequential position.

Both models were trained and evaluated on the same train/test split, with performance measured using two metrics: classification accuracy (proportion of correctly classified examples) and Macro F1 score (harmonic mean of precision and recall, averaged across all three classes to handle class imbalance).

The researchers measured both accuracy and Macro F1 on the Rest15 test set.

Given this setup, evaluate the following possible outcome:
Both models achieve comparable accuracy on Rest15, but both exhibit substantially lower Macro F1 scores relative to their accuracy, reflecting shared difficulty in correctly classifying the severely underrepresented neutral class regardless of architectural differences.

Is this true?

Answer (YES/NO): YES